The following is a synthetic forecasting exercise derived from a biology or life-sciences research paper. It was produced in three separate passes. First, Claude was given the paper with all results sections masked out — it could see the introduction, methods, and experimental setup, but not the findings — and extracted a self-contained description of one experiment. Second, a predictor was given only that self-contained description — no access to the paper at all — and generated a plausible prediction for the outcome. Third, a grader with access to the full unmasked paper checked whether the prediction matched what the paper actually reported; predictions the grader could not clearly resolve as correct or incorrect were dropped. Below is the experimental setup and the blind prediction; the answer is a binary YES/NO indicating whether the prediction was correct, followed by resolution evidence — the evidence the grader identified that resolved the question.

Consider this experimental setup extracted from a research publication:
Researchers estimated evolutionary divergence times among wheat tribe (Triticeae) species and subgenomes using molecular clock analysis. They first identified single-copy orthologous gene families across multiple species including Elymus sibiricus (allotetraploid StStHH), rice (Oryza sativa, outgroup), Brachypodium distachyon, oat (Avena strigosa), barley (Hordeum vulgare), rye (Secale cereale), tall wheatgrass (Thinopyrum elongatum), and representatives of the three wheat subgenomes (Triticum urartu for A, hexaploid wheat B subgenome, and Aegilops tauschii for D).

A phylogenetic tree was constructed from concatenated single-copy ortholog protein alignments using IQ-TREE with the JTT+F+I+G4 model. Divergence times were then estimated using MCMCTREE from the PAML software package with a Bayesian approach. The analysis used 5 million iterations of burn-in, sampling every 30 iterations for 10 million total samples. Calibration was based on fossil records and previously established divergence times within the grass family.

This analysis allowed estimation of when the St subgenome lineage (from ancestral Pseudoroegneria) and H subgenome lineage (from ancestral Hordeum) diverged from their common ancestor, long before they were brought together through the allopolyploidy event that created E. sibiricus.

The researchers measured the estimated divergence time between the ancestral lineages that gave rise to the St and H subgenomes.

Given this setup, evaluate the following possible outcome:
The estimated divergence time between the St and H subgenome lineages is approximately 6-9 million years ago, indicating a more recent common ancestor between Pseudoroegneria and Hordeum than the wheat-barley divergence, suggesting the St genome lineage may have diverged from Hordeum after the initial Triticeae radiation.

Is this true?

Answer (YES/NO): NO